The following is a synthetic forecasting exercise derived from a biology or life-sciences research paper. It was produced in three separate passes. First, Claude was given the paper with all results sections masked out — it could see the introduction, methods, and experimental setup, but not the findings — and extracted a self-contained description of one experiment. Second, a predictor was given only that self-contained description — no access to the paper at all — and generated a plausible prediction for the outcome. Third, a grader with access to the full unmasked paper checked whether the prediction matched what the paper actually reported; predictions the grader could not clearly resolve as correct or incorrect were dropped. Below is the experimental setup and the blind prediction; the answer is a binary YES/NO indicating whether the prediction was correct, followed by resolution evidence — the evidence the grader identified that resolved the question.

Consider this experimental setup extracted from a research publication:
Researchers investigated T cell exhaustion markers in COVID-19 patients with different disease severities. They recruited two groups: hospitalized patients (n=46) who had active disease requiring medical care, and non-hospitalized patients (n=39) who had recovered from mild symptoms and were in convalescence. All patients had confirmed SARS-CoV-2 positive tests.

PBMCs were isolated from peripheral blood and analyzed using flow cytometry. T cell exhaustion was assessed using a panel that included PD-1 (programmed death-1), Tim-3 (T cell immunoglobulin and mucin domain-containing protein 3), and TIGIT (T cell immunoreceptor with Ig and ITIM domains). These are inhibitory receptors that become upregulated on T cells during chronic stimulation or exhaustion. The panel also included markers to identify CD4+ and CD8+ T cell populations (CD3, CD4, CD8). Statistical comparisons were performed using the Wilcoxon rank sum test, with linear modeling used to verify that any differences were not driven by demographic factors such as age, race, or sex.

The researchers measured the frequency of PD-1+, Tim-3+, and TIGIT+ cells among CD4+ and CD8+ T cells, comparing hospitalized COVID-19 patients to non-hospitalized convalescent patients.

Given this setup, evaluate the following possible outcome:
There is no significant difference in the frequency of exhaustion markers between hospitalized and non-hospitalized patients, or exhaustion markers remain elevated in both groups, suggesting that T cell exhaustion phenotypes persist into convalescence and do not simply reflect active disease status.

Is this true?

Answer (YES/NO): NO